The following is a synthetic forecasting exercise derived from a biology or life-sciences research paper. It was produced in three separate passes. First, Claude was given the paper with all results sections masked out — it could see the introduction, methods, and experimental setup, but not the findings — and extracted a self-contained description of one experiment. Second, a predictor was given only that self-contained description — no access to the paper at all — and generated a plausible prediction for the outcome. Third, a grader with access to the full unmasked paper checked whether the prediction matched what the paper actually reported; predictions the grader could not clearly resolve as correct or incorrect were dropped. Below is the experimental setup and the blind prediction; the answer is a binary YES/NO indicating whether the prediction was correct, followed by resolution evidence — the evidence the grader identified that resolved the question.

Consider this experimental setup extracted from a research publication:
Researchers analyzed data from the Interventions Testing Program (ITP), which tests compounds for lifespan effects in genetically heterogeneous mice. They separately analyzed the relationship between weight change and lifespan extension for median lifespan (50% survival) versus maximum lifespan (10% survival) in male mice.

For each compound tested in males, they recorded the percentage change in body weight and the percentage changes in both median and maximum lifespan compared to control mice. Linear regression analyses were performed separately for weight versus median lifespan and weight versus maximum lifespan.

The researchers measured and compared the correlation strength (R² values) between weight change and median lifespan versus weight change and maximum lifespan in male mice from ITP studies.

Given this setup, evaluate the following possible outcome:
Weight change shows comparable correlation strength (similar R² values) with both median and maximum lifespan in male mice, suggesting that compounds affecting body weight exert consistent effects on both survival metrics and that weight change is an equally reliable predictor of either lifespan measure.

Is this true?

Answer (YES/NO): NO